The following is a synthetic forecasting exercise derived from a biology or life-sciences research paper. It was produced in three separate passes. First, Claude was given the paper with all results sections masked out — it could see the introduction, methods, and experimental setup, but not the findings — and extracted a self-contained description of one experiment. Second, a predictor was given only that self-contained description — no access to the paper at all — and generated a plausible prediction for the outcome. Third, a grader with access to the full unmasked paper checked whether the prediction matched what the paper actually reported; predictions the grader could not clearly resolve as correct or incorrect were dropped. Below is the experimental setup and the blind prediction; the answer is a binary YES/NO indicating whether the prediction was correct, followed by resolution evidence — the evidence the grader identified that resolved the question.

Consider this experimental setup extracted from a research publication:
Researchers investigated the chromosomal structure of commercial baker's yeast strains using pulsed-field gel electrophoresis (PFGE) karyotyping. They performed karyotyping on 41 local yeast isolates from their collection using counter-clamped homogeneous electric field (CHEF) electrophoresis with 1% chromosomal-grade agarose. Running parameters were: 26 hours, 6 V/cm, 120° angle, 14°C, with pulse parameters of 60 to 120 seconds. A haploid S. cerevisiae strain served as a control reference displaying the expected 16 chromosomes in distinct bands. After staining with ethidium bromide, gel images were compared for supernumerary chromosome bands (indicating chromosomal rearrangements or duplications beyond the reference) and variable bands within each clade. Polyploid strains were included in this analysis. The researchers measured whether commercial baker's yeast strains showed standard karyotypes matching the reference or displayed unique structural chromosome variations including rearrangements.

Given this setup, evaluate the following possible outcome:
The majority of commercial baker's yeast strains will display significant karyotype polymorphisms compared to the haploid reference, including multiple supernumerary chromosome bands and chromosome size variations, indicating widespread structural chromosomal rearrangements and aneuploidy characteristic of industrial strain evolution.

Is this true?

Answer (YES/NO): YES